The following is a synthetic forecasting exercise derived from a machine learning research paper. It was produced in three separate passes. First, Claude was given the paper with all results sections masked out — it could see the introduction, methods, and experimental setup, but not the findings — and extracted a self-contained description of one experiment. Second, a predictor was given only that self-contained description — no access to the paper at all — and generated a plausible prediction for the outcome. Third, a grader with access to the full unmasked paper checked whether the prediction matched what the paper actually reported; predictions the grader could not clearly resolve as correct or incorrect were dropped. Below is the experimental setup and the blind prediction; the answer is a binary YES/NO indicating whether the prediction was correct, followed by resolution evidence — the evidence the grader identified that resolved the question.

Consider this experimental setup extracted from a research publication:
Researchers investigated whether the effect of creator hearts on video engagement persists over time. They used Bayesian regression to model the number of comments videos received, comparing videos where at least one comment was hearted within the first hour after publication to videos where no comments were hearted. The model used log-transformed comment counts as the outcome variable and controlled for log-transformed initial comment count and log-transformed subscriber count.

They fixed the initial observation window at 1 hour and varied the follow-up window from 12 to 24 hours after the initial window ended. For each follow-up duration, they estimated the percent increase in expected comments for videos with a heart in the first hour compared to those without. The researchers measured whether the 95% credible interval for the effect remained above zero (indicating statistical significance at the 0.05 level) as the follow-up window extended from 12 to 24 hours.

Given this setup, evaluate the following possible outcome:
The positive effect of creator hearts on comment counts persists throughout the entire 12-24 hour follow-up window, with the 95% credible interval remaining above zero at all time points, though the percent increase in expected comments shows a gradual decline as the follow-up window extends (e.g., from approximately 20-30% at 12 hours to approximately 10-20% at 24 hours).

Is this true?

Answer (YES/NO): NO